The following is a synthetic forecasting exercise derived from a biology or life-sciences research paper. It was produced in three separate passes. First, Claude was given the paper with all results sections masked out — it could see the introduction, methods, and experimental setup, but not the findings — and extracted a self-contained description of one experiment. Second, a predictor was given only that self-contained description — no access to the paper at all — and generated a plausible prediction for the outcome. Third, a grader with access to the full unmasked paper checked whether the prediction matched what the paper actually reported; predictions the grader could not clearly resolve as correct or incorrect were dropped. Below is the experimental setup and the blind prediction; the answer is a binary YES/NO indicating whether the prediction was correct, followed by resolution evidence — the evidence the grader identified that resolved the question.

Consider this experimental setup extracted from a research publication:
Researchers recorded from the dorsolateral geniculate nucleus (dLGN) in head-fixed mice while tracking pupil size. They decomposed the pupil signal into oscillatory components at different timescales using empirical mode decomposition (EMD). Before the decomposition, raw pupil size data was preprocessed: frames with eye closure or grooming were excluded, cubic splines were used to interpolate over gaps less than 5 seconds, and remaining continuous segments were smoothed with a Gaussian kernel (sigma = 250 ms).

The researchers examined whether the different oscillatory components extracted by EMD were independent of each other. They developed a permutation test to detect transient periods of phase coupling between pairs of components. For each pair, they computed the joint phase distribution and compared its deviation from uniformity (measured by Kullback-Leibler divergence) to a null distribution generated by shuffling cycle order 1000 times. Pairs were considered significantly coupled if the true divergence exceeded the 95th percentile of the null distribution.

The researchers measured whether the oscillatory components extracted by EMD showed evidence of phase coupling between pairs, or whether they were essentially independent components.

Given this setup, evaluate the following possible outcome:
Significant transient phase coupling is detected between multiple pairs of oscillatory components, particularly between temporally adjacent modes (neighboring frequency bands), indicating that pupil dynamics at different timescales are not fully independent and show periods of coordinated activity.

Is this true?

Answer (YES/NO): NO